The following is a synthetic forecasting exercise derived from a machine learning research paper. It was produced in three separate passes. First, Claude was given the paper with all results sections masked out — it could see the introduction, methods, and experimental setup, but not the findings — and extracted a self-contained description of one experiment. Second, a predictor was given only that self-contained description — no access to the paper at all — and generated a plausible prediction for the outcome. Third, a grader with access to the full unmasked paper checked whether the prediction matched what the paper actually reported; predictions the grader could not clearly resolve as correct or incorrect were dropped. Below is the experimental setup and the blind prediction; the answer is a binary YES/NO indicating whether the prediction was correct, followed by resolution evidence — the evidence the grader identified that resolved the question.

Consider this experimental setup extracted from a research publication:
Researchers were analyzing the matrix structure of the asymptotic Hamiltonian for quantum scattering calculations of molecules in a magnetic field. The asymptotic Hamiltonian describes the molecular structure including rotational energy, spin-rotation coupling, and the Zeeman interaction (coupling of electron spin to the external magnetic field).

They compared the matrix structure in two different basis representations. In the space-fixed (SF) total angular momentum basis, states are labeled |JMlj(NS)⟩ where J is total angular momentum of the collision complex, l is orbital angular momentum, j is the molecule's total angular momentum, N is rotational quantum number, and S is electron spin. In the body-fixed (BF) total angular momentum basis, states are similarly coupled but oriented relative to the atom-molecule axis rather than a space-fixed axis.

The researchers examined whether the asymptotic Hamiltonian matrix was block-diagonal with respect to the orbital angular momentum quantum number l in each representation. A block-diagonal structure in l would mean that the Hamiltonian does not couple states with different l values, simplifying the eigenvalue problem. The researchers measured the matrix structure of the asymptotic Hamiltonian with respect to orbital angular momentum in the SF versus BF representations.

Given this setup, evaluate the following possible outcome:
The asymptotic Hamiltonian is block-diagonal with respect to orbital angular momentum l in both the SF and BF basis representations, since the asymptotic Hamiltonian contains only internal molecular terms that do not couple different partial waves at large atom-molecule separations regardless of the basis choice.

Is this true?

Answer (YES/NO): NO